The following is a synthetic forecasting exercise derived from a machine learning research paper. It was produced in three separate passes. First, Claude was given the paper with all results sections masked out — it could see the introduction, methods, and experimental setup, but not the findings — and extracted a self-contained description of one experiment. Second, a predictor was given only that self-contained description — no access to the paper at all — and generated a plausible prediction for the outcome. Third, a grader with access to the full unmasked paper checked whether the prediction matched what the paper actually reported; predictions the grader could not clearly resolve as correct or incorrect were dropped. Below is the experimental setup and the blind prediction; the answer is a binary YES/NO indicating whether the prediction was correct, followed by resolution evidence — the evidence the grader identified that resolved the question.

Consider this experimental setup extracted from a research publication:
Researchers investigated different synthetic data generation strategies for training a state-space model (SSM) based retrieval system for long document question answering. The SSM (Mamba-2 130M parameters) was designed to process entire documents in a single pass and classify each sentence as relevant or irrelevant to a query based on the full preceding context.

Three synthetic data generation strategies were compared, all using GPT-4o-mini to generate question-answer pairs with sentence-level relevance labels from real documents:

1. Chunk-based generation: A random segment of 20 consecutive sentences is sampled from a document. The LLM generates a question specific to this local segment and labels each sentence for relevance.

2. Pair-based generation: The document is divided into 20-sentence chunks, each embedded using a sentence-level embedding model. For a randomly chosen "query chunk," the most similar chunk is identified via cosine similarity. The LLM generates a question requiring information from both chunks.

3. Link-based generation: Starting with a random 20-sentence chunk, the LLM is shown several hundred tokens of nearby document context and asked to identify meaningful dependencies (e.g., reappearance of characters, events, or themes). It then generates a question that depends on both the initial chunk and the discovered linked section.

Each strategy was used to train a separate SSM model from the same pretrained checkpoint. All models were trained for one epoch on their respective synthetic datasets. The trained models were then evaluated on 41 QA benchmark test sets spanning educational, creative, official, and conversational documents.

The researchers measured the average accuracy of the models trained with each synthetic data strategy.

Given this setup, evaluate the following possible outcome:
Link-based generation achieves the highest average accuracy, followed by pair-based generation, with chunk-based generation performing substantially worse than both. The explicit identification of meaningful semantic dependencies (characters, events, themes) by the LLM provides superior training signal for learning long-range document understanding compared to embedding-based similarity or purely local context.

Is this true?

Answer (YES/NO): NO